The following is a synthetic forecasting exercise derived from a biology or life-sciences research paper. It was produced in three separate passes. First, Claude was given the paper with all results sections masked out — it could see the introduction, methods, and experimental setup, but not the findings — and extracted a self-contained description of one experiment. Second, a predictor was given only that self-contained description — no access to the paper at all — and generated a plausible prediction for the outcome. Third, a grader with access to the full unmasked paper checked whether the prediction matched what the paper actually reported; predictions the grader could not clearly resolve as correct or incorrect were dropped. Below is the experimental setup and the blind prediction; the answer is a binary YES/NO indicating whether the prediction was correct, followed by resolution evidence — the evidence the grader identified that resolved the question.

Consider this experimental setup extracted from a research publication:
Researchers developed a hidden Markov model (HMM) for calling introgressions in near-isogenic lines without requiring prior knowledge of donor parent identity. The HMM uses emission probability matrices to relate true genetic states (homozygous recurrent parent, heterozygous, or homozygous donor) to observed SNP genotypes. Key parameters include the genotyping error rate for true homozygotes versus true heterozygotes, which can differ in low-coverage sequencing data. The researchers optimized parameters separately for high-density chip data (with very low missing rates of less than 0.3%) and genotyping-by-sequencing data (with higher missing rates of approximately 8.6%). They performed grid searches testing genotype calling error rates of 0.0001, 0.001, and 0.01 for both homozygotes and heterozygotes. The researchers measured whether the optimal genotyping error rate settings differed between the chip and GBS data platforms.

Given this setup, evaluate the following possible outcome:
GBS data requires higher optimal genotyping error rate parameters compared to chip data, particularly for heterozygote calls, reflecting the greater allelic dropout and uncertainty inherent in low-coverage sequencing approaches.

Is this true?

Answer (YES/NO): NO